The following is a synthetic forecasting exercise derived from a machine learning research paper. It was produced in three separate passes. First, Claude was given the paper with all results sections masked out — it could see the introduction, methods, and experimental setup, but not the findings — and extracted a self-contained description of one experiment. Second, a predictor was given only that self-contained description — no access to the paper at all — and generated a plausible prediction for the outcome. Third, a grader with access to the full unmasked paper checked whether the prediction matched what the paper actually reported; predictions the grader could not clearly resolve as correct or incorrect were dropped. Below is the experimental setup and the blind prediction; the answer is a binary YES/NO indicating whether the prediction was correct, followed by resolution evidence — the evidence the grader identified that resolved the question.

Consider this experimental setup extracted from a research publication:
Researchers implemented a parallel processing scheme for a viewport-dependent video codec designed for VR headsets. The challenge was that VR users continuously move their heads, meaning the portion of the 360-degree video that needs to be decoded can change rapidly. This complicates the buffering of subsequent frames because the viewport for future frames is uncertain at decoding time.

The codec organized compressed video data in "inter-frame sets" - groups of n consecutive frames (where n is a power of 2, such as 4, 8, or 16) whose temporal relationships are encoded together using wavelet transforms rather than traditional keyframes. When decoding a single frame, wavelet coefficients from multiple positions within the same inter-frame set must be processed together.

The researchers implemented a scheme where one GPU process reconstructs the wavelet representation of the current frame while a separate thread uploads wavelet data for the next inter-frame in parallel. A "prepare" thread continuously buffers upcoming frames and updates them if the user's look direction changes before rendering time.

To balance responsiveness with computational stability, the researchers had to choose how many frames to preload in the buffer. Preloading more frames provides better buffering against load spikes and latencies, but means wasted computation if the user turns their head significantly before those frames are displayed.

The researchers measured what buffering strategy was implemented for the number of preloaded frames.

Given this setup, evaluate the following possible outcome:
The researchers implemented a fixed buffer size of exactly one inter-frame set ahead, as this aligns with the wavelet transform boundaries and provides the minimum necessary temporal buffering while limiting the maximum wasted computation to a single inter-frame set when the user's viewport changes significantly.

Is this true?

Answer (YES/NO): YES